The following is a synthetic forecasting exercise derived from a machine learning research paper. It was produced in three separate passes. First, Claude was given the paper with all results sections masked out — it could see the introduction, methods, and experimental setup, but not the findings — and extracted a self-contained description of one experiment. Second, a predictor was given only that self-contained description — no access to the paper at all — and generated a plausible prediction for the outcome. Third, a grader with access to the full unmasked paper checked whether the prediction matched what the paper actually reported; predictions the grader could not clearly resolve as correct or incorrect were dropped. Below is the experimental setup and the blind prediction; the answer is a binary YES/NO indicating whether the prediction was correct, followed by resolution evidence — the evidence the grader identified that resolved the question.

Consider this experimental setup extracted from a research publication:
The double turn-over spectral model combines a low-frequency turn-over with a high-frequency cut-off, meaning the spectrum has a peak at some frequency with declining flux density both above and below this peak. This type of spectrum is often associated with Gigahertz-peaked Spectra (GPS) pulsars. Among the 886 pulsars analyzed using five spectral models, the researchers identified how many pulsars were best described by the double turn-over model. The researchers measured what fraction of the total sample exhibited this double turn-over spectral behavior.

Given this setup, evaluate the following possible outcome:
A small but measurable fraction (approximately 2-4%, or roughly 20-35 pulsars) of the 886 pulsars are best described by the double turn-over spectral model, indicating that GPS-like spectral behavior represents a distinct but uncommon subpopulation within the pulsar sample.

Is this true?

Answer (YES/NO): YES